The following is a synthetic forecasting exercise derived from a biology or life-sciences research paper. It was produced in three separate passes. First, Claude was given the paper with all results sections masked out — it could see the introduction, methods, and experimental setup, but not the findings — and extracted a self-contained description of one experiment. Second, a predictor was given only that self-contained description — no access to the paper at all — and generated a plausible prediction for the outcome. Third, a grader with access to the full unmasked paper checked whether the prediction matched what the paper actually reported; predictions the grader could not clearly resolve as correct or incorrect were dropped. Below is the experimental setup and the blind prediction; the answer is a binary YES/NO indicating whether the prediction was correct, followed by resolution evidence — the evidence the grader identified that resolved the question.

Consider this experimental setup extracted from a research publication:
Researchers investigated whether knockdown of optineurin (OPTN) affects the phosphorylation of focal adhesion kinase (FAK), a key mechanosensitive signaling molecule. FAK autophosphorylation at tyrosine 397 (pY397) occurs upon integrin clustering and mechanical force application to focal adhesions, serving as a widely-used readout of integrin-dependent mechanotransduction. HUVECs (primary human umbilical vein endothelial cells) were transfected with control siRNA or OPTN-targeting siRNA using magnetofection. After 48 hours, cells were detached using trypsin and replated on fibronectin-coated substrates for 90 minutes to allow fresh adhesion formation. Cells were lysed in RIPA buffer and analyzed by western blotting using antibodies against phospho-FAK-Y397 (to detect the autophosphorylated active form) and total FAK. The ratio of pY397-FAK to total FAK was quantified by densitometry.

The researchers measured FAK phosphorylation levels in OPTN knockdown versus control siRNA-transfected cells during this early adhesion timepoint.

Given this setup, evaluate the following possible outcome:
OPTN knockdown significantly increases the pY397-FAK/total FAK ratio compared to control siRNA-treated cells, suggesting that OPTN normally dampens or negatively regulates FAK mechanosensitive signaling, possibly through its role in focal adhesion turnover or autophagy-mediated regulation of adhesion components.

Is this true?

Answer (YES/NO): NO